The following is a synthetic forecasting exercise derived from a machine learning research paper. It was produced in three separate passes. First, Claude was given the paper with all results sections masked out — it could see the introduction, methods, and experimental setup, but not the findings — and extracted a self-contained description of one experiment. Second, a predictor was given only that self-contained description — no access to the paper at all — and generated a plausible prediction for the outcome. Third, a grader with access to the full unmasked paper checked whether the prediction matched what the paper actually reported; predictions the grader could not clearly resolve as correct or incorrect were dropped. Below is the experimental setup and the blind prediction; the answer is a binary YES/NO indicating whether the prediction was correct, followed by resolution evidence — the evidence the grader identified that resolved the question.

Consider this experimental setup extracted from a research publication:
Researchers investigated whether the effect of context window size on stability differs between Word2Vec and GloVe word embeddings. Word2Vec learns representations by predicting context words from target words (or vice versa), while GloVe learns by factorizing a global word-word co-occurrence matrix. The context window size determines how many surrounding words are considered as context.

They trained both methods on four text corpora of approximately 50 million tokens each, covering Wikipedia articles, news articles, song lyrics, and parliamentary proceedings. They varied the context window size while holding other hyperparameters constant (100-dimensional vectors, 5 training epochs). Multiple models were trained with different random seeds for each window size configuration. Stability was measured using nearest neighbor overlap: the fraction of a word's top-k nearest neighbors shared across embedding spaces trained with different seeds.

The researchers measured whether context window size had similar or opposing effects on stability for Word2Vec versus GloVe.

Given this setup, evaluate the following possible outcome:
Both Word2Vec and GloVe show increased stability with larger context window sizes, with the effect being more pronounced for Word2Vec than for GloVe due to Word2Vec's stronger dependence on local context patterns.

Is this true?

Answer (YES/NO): NO